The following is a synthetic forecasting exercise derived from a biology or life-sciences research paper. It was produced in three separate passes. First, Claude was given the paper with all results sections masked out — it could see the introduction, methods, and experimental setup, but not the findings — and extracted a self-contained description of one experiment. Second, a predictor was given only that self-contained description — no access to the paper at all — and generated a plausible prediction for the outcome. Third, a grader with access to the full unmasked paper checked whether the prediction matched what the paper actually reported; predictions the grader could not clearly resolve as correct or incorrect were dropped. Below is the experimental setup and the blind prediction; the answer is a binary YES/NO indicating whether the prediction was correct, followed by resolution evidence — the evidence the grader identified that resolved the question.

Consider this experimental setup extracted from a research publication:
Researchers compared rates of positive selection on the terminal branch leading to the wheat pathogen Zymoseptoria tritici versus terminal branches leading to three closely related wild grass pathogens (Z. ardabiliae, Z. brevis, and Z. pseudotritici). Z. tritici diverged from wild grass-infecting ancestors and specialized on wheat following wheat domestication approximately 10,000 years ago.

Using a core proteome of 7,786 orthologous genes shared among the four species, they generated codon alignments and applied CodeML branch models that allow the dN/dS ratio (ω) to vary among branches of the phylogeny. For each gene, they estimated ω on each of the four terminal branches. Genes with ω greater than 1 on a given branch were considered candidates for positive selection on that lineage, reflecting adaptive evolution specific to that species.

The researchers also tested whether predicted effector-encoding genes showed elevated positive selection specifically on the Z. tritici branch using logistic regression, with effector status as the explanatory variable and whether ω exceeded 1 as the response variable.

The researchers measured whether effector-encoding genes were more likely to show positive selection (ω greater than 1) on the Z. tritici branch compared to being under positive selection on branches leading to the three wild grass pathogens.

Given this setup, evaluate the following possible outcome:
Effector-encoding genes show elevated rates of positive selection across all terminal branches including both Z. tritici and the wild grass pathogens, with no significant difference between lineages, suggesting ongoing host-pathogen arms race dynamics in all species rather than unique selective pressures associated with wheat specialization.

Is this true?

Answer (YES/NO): NO